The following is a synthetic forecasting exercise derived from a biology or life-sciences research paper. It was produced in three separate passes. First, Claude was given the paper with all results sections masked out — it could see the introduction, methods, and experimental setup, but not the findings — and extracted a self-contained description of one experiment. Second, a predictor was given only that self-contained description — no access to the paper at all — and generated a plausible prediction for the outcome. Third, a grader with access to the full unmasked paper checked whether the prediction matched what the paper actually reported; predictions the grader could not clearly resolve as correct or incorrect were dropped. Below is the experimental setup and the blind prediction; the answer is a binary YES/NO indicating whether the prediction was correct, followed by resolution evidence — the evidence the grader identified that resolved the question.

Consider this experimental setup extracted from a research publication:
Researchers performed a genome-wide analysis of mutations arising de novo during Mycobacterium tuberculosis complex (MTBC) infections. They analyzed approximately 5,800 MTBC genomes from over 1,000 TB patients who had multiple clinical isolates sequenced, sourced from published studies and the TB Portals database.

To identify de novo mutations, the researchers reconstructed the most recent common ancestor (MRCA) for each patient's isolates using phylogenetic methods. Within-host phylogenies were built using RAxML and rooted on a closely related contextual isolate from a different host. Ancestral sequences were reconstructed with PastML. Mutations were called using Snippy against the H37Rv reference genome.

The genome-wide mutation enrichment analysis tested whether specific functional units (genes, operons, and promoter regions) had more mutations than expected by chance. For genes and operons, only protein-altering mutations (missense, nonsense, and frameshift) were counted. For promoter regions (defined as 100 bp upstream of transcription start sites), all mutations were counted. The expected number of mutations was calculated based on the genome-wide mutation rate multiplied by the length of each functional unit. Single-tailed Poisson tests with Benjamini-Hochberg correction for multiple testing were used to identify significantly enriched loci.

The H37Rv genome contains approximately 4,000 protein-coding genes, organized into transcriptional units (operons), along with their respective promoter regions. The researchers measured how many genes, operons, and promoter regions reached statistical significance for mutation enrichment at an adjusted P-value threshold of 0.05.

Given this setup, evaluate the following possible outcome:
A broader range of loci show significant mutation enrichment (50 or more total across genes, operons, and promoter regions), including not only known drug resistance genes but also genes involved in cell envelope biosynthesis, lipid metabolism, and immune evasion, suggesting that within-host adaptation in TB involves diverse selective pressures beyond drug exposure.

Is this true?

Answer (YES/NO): YES